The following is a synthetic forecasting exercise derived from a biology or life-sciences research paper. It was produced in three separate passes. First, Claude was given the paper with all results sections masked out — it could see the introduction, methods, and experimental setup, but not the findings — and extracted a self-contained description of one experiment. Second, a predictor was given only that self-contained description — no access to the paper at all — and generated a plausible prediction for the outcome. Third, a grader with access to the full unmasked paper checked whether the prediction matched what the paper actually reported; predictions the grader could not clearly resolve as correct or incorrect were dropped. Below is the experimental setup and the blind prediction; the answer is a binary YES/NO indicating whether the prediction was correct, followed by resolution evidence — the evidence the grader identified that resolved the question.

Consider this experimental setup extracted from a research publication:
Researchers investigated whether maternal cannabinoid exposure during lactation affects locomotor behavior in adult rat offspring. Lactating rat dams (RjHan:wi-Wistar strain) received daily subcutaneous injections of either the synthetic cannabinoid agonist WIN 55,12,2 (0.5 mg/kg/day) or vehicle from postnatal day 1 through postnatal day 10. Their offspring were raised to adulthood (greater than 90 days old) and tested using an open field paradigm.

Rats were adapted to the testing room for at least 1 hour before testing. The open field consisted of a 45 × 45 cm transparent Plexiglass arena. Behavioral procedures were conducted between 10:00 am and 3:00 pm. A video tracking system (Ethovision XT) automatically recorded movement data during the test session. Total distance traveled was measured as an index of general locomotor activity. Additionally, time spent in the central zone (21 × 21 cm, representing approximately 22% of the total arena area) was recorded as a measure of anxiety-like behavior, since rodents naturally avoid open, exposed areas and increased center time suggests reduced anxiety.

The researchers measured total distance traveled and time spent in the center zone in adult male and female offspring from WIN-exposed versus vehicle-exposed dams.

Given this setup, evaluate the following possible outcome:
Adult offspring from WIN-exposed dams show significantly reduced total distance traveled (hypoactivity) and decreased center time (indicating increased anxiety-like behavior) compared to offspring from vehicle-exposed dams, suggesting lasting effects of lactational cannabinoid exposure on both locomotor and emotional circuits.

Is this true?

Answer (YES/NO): NO